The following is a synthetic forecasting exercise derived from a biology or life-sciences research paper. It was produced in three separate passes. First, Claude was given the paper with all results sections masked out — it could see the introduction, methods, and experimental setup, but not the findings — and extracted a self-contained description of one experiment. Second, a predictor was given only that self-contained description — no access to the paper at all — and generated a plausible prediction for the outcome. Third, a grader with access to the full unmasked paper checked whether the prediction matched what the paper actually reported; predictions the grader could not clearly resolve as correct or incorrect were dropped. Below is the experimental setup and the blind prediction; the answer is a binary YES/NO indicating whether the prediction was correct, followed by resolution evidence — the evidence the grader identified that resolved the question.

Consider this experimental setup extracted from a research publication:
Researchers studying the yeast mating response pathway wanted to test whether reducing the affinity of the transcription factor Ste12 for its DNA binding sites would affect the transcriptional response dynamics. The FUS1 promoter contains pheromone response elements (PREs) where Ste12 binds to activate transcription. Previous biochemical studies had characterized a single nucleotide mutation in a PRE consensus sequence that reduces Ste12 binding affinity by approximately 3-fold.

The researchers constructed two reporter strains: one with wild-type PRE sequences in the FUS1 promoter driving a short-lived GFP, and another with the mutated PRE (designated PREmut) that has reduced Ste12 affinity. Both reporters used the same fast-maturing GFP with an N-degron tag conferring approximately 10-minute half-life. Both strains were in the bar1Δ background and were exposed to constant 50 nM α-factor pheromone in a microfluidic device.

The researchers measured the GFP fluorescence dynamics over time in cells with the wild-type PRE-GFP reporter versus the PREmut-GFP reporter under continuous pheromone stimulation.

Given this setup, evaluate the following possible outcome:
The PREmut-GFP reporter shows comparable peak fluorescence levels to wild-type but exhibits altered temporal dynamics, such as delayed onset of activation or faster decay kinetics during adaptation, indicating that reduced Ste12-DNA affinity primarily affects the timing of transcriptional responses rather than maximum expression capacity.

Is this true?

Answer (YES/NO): NO